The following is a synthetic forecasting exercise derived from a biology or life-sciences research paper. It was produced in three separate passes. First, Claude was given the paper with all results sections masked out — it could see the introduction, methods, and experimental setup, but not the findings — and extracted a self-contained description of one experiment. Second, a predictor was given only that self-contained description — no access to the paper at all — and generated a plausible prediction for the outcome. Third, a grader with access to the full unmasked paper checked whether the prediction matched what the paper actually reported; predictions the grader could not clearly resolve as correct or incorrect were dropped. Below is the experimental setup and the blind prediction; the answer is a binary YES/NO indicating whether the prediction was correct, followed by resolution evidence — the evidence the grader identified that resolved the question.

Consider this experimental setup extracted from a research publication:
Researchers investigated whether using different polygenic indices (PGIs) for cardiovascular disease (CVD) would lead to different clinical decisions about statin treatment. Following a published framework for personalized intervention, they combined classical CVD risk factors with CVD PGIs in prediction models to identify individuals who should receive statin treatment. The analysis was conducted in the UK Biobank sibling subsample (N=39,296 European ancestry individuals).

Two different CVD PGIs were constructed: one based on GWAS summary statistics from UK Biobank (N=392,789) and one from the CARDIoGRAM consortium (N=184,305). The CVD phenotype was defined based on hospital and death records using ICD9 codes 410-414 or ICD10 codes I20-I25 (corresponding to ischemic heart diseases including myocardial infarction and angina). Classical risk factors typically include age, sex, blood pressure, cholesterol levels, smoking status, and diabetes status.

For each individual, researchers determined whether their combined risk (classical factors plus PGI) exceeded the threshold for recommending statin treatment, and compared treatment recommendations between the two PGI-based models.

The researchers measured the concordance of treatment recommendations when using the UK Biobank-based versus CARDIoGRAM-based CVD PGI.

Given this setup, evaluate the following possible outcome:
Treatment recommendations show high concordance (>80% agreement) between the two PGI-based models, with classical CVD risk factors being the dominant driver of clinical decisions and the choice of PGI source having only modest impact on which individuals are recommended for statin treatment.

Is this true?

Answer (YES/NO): NO